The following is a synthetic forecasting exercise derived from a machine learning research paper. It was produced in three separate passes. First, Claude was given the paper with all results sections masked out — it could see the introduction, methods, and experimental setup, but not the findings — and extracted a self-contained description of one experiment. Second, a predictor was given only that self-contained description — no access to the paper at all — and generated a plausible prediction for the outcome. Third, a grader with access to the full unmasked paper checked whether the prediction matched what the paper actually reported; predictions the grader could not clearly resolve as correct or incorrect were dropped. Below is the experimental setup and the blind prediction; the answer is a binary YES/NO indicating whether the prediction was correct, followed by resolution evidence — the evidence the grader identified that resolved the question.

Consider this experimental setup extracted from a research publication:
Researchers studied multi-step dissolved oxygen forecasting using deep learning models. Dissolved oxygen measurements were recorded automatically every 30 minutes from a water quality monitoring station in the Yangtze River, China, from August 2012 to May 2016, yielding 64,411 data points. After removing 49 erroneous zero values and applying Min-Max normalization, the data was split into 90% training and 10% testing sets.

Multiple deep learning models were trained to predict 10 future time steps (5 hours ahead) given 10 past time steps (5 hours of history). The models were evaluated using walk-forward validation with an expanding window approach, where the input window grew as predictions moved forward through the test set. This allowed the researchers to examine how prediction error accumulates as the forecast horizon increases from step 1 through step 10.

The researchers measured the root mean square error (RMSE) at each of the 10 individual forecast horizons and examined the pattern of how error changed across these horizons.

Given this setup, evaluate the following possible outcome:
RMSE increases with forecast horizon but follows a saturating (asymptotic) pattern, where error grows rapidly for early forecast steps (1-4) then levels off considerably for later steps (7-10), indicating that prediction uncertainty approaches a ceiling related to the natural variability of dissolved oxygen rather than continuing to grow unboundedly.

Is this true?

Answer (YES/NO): NO